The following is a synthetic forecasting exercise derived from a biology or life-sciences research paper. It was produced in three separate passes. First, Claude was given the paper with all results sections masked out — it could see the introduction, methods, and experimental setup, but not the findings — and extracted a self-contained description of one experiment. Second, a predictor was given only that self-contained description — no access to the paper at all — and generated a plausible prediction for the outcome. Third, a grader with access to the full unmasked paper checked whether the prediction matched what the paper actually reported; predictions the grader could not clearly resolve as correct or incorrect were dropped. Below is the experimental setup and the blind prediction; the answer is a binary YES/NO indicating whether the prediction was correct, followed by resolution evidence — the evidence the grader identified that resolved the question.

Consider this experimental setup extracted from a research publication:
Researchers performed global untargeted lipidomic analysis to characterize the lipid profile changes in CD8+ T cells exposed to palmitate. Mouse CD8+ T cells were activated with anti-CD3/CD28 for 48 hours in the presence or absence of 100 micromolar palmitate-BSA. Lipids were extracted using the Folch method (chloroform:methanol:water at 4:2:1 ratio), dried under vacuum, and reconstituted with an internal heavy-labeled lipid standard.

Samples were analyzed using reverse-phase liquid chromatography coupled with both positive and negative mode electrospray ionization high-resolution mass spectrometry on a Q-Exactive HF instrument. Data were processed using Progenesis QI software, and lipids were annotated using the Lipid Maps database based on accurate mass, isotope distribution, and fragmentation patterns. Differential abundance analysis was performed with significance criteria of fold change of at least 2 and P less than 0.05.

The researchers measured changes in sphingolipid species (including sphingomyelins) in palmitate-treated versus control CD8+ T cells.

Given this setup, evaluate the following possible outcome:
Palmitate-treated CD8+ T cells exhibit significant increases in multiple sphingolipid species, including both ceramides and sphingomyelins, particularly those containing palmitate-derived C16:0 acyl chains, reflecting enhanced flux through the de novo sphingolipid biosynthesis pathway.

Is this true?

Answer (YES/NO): YES